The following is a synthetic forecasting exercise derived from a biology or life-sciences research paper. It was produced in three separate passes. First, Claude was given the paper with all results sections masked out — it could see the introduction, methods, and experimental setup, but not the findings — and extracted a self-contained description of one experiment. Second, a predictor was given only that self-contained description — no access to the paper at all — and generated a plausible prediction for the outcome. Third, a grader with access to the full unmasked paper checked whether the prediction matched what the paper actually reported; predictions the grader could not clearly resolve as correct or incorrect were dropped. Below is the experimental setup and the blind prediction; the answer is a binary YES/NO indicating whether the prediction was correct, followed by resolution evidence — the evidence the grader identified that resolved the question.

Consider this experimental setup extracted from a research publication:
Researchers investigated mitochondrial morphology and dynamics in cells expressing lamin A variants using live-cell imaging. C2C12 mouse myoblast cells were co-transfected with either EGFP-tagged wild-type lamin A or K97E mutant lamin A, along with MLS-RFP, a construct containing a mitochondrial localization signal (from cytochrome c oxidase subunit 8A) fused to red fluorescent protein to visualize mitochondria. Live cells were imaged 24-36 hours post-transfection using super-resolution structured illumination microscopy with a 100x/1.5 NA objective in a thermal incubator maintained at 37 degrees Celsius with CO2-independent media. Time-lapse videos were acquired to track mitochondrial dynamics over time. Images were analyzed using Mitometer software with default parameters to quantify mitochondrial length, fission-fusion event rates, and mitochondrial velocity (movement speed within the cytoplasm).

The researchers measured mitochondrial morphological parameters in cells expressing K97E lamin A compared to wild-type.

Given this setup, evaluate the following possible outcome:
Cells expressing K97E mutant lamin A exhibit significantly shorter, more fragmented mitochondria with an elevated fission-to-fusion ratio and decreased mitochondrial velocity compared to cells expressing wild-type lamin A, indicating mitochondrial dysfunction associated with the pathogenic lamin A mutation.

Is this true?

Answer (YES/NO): NO